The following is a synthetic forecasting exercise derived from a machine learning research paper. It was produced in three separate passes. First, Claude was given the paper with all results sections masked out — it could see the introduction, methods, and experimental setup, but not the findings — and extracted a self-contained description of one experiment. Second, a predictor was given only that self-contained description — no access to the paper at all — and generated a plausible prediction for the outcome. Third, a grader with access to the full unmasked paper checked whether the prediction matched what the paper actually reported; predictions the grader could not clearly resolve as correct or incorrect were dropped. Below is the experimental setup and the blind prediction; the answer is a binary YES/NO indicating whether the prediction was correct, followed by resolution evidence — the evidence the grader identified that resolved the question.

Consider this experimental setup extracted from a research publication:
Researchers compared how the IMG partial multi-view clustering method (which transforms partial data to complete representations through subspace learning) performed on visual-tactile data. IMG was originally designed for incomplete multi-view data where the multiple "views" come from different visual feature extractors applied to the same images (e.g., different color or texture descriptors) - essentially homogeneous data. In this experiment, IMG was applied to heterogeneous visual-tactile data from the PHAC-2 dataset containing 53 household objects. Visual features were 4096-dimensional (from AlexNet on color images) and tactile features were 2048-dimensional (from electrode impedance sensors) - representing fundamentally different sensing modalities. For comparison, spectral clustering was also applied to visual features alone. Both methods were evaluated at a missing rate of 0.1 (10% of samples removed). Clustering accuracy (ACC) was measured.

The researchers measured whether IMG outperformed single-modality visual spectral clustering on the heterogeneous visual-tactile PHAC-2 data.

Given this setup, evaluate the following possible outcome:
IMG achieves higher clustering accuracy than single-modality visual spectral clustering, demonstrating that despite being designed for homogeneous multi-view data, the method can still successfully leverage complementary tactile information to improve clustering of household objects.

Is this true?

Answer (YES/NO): NO